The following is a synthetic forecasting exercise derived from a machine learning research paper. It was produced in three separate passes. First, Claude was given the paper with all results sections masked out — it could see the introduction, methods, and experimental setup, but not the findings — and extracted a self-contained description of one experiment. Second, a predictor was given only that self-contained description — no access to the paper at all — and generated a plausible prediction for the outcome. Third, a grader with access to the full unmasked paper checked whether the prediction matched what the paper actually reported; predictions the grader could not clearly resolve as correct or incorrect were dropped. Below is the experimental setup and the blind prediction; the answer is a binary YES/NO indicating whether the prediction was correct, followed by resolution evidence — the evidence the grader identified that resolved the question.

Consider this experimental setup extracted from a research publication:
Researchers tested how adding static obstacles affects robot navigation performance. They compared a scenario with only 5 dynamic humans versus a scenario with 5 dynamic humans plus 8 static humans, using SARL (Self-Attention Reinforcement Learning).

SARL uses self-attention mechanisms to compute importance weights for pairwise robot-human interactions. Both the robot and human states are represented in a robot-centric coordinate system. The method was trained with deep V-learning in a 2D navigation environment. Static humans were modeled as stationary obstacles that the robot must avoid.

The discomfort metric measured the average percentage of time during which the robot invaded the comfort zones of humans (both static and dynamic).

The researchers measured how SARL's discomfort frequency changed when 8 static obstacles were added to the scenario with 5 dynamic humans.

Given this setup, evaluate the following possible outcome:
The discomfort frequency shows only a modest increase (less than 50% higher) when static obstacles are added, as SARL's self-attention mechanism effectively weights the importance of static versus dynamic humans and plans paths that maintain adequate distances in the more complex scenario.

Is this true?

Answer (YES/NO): NO